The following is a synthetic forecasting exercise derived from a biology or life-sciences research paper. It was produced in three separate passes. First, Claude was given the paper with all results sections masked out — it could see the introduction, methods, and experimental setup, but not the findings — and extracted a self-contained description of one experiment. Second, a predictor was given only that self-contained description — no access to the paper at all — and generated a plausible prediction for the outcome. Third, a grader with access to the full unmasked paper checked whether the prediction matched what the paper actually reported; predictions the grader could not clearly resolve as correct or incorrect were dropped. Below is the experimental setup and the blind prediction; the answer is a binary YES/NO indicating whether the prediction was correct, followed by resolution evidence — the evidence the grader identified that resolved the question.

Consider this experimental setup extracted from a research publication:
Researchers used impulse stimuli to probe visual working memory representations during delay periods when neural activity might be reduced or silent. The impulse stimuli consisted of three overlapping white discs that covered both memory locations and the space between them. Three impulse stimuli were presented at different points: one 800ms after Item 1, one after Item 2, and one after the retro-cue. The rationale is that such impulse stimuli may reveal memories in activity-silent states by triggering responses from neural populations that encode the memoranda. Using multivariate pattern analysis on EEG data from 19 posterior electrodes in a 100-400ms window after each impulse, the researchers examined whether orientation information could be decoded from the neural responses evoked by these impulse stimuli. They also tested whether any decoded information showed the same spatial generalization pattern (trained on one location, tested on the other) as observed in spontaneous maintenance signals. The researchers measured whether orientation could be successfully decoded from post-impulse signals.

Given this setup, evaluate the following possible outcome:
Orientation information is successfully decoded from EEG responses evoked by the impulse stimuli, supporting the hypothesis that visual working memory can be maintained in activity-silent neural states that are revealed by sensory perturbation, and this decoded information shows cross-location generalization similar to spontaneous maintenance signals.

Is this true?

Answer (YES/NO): YES